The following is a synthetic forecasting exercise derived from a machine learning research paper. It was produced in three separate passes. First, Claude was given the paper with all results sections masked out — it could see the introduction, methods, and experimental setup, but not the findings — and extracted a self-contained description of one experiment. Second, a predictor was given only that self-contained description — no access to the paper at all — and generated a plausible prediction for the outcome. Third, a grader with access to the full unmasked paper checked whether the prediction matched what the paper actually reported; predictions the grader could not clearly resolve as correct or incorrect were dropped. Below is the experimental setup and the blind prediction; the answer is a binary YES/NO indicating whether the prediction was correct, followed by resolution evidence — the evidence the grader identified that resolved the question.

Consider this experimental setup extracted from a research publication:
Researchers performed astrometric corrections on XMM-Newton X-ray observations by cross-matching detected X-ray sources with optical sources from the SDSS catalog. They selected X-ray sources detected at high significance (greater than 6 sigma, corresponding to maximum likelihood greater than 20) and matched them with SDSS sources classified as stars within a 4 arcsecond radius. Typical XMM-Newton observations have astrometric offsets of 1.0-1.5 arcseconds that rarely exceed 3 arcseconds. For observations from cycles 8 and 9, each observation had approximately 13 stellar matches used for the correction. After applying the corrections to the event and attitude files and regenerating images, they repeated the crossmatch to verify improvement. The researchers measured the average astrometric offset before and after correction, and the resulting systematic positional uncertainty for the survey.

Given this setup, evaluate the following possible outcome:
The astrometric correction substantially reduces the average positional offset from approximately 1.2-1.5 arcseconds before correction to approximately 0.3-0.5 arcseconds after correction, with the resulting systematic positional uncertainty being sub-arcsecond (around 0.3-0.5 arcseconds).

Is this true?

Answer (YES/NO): NO